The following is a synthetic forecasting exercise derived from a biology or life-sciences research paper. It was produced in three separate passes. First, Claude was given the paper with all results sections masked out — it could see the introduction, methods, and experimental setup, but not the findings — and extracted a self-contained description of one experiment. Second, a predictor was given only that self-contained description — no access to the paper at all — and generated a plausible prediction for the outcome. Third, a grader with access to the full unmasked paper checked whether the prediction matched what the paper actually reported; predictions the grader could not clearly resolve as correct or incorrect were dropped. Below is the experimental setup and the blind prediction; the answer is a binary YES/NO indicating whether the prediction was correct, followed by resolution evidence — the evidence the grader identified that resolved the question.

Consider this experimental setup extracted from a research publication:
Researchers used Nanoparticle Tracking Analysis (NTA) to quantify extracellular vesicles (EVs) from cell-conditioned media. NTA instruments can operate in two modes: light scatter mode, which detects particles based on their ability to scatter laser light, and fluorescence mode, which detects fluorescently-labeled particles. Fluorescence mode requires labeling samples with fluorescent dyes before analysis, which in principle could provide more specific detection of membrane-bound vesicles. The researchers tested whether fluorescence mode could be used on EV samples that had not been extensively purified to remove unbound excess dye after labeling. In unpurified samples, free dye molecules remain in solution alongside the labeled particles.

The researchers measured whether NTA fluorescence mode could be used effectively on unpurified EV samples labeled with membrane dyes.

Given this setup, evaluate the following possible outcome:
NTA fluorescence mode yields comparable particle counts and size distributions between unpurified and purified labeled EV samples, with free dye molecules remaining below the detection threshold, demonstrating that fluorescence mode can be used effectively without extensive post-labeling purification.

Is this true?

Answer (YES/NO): NO